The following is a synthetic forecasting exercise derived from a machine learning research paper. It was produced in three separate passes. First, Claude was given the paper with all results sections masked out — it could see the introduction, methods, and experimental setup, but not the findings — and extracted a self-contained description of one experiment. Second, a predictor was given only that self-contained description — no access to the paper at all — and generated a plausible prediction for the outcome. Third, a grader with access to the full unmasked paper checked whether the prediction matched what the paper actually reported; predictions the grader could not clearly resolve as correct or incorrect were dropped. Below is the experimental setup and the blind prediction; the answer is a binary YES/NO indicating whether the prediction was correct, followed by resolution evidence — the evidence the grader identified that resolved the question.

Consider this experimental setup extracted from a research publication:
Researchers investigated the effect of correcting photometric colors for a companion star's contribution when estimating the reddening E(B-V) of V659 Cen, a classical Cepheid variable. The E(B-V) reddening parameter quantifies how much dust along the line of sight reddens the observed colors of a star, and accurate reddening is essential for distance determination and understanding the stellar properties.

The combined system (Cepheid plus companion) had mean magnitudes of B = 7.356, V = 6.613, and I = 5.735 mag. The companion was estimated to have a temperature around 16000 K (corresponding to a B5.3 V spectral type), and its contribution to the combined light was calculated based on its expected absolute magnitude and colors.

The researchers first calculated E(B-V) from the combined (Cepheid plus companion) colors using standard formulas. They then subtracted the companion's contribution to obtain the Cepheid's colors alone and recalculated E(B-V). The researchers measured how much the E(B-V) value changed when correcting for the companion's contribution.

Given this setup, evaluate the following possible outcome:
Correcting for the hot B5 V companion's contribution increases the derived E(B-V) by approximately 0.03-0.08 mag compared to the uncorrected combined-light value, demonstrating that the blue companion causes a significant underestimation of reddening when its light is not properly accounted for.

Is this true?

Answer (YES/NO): NO